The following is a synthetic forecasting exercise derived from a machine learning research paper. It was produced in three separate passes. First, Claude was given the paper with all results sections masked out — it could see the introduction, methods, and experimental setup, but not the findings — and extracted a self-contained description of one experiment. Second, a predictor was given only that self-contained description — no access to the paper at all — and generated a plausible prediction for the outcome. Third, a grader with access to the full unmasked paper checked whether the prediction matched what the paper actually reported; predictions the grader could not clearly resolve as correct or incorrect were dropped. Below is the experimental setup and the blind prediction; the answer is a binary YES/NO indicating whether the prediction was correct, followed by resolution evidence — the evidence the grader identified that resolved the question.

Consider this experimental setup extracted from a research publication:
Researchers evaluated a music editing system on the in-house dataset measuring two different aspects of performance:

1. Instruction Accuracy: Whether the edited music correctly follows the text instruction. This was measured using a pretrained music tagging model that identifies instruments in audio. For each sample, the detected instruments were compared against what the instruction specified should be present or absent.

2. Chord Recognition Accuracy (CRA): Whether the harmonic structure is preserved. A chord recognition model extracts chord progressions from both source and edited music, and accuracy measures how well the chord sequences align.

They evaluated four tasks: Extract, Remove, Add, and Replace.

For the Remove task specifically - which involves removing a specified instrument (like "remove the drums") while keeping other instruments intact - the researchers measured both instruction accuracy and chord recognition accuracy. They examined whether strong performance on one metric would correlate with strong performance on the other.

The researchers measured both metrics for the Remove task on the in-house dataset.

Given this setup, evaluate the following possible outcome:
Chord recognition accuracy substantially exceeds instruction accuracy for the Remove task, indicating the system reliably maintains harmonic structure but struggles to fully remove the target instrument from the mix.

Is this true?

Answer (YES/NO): NO